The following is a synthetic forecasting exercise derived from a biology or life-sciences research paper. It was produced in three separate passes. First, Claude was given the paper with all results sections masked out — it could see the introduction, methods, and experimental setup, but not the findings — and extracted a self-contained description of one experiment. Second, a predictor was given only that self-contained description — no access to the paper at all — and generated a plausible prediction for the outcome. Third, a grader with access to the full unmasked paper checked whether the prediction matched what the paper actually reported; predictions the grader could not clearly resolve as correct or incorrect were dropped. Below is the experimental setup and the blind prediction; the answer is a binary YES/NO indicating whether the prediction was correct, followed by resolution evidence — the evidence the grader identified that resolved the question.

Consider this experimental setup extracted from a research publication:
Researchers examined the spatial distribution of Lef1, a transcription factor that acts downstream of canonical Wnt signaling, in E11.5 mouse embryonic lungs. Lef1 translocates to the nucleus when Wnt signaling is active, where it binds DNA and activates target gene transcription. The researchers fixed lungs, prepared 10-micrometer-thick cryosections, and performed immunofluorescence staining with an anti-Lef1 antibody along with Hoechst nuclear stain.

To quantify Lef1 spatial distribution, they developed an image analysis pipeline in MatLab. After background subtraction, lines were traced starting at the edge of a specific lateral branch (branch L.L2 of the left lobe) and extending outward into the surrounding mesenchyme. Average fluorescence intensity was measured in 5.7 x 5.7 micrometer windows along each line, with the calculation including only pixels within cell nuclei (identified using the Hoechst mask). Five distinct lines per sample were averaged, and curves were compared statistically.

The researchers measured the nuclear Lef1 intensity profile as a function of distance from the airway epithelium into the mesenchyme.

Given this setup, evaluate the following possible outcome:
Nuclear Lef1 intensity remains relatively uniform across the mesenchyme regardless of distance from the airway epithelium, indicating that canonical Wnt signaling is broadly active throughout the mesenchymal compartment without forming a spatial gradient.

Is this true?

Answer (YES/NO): NO